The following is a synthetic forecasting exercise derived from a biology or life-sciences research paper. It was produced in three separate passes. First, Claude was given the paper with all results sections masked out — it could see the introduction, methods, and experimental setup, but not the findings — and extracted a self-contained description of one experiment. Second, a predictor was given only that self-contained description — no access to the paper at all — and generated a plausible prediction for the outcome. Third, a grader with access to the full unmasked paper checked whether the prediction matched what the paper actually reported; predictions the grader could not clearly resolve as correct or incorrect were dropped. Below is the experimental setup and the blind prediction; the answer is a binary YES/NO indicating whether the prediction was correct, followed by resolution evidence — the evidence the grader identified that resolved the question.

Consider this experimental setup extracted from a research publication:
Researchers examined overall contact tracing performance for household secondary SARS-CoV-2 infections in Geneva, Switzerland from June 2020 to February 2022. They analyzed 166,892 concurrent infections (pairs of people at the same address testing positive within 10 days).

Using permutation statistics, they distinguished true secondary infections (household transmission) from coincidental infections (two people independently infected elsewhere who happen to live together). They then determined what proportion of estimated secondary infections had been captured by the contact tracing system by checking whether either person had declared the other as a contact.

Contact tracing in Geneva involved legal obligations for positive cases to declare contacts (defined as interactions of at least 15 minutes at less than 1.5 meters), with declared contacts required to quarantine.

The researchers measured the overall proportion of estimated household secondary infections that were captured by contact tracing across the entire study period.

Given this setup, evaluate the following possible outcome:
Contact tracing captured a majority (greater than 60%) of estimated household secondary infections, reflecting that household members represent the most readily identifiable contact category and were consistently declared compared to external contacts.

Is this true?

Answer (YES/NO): NO